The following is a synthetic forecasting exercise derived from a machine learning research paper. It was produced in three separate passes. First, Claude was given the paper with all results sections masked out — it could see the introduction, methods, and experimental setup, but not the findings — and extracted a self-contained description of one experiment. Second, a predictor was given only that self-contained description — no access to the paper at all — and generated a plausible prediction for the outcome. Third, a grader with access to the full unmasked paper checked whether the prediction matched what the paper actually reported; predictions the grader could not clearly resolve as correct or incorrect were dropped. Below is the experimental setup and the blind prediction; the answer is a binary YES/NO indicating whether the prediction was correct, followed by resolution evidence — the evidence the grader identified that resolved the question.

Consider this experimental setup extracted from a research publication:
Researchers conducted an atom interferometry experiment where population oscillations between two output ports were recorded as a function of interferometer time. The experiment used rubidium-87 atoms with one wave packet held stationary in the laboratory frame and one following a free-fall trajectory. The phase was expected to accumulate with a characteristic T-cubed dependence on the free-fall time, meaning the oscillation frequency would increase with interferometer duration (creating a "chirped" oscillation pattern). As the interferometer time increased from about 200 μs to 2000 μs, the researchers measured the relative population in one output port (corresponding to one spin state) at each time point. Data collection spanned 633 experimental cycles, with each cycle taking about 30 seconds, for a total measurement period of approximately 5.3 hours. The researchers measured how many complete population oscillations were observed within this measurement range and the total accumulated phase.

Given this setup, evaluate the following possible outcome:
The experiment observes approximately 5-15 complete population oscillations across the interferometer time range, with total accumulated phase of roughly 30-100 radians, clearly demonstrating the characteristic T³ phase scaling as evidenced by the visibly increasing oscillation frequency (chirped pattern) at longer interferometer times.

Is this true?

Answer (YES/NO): YES